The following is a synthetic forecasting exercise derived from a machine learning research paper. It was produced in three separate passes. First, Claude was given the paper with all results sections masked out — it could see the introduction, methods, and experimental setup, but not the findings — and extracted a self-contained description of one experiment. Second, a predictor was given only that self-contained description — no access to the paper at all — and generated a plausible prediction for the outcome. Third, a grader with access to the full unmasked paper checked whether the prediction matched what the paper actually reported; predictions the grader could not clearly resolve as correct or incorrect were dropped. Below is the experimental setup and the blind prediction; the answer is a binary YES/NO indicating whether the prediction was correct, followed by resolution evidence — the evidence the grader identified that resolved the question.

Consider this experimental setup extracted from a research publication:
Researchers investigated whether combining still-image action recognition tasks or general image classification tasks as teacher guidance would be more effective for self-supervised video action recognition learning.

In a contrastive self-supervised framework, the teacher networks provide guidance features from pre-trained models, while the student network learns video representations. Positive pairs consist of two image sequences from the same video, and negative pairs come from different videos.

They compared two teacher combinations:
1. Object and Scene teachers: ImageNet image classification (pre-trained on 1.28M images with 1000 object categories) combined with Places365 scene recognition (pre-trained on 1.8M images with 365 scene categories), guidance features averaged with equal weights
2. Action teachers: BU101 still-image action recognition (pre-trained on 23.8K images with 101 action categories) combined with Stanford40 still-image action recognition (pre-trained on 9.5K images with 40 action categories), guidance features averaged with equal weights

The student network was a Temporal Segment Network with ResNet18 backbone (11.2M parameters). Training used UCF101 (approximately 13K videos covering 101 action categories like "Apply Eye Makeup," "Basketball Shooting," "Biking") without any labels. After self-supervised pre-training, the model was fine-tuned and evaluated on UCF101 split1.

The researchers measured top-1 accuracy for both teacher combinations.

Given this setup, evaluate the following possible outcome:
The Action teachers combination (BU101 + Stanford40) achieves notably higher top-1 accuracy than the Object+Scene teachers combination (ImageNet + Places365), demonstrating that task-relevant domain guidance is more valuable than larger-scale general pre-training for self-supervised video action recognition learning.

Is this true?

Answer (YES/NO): YES